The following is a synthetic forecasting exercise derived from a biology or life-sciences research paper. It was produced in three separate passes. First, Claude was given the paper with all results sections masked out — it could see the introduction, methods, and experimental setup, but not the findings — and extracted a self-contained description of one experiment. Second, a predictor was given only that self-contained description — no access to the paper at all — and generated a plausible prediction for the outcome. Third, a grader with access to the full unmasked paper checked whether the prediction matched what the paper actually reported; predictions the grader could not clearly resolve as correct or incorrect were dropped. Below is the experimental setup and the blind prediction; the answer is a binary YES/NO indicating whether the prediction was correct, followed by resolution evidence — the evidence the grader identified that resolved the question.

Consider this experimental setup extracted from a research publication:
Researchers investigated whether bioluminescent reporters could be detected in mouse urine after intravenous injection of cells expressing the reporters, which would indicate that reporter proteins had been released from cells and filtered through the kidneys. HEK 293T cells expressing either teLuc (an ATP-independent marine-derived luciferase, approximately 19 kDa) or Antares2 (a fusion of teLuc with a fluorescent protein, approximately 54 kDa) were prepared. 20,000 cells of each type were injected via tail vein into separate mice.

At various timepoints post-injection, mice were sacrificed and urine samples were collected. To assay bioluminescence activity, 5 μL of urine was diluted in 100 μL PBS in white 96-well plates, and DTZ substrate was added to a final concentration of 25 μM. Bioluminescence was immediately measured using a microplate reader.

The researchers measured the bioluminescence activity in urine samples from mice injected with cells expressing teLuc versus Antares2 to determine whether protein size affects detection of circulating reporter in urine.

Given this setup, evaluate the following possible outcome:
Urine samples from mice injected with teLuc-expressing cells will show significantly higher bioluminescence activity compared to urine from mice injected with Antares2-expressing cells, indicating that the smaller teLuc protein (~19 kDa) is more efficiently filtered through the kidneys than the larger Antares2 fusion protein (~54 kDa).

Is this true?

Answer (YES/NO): YES